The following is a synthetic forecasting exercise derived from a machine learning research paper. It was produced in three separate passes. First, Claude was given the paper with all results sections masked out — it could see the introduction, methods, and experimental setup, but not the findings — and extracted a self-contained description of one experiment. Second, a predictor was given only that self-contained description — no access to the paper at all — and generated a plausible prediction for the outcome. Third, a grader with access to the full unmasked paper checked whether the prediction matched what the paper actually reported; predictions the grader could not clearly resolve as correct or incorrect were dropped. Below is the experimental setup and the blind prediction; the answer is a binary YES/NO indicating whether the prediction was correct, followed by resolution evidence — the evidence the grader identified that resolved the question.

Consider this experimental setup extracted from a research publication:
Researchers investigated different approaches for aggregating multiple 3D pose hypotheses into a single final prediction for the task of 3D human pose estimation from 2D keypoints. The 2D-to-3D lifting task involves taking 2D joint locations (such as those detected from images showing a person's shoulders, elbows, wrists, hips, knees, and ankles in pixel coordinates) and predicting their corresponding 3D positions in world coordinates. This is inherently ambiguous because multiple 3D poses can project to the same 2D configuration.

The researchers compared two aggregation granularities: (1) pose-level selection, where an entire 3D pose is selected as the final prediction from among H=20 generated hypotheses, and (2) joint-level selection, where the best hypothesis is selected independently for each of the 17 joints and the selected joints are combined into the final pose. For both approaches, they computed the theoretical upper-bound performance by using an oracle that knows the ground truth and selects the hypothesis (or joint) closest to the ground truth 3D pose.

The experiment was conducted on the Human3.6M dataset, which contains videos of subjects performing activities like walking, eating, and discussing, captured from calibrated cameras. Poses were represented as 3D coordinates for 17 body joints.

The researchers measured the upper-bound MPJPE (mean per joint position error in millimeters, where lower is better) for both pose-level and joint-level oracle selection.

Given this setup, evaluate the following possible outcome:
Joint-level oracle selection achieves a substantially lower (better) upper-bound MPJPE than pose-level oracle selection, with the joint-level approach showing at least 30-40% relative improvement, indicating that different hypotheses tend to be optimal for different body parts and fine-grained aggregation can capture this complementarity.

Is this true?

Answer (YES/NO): NO